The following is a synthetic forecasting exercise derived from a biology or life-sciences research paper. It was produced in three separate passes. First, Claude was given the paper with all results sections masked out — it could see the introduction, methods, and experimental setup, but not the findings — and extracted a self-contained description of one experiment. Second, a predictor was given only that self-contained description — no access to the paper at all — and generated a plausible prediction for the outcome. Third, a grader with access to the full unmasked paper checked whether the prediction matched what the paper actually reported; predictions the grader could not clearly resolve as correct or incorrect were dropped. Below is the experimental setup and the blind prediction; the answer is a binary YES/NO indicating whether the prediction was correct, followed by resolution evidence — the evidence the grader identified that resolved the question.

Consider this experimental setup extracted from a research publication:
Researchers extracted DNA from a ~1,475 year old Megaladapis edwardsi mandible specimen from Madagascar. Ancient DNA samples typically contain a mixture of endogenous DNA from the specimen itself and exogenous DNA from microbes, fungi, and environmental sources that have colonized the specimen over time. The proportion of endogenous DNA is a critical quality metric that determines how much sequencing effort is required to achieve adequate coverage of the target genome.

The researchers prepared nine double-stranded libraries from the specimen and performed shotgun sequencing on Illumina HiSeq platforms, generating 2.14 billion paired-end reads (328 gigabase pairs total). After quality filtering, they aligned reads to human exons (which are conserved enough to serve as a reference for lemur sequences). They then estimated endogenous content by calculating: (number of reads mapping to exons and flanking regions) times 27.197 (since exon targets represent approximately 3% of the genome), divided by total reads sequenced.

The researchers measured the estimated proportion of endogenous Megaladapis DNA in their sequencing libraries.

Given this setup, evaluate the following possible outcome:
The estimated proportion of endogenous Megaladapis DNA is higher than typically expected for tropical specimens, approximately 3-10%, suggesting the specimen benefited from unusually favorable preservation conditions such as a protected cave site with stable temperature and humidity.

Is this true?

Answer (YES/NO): YES